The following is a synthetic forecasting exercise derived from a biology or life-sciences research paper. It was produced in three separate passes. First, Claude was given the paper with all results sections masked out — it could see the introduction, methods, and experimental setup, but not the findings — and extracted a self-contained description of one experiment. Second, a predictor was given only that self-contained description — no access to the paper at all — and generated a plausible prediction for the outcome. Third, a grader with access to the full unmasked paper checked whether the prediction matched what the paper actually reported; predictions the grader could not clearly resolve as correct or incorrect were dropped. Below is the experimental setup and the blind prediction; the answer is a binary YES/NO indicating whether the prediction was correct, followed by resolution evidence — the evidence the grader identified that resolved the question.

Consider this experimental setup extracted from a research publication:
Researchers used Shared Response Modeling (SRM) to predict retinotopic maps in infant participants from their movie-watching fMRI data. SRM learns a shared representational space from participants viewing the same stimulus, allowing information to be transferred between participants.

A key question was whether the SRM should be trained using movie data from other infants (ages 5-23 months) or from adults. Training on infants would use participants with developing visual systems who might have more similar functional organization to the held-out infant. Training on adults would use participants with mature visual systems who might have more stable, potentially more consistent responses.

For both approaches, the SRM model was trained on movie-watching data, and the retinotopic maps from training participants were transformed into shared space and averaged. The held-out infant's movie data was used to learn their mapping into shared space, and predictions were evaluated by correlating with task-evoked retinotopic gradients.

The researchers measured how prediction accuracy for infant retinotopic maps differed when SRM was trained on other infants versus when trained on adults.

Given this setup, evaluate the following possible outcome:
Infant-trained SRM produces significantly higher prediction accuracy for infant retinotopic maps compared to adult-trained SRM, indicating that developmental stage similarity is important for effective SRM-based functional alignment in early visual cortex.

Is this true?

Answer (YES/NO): NO